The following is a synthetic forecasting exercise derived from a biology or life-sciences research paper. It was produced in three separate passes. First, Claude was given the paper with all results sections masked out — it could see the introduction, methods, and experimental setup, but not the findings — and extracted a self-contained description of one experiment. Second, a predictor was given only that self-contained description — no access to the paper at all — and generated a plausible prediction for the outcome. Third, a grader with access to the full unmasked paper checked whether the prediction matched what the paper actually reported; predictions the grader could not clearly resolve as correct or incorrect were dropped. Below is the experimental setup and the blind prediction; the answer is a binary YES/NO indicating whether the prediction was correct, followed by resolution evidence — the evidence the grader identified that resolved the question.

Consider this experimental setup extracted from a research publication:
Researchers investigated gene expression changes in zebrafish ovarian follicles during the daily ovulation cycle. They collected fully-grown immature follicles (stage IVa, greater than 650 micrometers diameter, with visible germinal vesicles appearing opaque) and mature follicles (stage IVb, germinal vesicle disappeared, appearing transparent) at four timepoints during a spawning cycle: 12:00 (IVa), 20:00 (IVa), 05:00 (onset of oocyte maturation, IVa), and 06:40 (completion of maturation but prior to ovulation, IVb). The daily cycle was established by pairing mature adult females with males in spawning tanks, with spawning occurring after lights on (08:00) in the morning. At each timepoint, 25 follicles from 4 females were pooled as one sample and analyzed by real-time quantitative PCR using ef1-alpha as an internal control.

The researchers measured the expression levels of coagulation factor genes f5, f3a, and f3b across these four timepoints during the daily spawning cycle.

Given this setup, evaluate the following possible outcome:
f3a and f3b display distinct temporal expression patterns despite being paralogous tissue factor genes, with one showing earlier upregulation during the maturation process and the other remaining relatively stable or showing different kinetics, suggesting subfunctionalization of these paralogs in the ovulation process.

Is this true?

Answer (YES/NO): NO